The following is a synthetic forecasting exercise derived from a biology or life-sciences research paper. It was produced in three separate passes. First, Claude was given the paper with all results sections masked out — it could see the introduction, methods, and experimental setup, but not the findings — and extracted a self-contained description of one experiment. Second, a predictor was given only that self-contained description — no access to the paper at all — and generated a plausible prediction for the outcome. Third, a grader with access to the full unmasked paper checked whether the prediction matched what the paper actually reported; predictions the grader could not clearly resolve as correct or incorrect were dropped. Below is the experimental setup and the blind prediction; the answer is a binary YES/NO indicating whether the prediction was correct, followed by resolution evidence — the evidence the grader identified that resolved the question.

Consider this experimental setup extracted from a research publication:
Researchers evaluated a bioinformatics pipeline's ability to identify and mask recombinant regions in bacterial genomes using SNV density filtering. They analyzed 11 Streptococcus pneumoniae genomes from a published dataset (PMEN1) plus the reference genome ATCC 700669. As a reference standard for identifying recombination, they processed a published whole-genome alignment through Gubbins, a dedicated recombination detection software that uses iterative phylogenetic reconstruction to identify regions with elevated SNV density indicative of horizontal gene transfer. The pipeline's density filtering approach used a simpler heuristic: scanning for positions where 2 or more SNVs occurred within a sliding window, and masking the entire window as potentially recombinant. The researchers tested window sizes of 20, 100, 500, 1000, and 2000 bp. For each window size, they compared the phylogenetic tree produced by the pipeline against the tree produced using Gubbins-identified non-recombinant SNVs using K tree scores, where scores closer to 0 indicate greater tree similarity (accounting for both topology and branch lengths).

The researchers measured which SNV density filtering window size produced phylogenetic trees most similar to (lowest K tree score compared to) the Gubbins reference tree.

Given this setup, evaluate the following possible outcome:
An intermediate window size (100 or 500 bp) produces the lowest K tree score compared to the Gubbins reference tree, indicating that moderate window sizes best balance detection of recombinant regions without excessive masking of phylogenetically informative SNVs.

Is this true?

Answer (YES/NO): NO